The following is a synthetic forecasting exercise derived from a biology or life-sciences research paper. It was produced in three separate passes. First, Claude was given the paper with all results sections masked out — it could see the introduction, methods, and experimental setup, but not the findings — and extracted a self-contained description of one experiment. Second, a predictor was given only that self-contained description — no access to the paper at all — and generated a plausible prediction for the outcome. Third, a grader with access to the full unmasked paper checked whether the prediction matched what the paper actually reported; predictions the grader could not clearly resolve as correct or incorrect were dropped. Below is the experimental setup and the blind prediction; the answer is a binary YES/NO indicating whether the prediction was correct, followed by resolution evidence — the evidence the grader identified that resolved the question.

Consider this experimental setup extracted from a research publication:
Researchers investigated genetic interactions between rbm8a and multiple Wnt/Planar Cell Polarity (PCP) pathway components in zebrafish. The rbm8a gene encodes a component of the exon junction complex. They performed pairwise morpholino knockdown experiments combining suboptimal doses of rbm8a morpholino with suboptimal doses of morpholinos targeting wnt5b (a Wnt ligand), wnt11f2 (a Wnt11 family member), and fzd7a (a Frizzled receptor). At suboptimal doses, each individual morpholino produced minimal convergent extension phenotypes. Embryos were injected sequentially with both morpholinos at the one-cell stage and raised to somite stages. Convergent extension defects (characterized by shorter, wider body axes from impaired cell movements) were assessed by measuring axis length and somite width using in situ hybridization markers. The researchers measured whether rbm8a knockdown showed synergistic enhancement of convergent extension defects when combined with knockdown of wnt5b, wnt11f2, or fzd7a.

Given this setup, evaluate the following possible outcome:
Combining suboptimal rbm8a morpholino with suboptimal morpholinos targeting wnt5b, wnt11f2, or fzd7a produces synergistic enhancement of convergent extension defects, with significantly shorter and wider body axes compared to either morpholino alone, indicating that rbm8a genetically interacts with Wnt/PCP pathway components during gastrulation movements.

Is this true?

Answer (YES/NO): YES